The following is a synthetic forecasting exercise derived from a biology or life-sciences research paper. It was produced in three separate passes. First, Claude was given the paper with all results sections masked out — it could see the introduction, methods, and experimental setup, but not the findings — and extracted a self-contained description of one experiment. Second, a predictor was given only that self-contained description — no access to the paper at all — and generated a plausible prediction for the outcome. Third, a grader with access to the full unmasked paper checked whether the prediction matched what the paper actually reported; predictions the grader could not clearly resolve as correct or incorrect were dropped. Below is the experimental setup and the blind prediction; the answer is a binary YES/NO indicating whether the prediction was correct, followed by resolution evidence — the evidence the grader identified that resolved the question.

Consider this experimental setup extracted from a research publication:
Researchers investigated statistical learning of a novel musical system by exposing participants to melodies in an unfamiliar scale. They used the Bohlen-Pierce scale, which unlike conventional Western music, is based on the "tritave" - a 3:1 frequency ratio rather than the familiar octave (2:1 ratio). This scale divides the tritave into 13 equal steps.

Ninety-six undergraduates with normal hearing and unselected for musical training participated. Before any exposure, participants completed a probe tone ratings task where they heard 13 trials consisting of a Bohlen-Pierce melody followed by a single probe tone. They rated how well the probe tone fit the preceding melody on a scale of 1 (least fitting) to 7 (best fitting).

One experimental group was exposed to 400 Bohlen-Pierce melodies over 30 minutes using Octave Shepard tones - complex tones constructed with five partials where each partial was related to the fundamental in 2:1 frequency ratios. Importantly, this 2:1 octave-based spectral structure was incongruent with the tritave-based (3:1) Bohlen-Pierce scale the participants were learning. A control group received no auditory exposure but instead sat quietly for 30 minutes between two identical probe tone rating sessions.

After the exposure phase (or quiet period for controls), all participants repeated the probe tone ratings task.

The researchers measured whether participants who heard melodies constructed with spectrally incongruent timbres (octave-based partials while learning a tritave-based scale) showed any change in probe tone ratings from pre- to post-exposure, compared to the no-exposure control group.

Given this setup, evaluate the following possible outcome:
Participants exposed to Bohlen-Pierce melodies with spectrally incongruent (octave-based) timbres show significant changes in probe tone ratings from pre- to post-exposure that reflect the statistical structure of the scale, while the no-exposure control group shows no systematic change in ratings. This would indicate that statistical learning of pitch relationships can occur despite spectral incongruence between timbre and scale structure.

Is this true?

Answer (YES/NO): NO